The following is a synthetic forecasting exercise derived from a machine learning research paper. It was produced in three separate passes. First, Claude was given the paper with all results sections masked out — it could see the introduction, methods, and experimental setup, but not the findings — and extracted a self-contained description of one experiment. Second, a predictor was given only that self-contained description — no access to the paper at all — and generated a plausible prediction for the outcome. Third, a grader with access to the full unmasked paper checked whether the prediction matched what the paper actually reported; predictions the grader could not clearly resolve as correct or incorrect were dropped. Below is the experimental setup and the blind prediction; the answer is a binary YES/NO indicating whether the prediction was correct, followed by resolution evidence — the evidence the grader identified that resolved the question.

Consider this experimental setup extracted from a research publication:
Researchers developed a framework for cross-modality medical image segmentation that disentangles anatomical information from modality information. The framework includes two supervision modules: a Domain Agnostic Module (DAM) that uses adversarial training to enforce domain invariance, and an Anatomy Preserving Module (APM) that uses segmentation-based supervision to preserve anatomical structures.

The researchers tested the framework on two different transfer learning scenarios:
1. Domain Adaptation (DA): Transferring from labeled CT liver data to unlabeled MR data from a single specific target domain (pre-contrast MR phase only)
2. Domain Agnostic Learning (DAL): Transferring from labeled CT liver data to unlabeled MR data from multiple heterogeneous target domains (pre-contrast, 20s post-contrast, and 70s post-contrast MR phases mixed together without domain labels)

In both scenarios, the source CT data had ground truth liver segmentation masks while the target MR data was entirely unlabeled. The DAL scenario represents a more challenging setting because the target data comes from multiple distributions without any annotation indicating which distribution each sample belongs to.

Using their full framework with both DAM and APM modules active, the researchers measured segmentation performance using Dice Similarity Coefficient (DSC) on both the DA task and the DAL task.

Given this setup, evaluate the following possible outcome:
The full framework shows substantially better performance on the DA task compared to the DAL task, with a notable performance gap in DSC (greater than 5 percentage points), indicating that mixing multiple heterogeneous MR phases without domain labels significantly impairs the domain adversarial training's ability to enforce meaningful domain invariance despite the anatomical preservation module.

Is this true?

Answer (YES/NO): NO